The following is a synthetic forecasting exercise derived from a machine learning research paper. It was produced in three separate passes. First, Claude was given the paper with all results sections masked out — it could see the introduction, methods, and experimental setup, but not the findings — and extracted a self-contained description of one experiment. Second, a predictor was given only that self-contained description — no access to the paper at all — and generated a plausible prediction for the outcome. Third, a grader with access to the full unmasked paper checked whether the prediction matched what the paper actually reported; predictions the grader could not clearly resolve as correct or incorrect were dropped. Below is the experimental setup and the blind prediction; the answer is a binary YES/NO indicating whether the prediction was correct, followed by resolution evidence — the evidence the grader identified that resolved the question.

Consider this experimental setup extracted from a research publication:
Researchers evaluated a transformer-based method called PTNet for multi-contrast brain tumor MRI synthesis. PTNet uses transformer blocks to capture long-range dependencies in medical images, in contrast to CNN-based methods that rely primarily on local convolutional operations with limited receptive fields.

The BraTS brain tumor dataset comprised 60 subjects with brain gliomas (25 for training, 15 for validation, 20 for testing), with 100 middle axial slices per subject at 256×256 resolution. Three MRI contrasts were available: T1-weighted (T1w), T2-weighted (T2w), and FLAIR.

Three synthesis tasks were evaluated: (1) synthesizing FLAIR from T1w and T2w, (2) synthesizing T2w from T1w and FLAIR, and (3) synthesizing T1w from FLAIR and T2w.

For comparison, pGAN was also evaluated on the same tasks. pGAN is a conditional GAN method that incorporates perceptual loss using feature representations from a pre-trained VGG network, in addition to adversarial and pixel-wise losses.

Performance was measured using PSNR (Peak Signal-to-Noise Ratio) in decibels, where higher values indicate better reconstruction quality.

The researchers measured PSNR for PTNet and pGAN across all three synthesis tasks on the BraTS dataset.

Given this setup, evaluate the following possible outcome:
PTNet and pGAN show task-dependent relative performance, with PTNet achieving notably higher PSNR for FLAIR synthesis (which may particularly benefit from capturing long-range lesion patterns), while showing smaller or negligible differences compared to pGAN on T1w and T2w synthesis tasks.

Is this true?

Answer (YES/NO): NO